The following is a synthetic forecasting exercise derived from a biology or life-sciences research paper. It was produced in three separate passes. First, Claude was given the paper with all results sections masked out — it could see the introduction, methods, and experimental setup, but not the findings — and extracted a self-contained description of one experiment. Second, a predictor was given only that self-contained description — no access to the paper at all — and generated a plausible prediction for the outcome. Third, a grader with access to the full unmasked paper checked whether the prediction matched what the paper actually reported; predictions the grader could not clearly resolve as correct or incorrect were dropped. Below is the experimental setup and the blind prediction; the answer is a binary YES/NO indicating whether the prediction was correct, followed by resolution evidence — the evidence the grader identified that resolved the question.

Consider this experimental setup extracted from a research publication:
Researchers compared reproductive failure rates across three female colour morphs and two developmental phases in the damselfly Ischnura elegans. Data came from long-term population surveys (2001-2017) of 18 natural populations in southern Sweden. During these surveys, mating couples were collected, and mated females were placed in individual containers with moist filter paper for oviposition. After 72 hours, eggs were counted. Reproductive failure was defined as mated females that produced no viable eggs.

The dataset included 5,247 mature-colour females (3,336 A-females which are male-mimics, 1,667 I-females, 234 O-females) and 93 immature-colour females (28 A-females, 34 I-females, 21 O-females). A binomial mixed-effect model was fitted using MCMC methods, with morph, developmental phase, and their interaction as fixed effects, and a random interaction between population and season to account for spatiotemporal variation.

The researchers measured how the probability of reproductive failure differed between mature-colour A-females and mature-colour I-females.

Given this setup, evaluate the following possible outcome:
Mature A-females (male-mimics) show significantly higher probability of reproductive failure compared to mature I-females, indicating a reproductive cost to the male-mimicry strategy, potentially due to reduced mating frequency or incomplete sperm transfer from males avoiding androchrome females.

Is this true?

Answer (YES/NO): YES